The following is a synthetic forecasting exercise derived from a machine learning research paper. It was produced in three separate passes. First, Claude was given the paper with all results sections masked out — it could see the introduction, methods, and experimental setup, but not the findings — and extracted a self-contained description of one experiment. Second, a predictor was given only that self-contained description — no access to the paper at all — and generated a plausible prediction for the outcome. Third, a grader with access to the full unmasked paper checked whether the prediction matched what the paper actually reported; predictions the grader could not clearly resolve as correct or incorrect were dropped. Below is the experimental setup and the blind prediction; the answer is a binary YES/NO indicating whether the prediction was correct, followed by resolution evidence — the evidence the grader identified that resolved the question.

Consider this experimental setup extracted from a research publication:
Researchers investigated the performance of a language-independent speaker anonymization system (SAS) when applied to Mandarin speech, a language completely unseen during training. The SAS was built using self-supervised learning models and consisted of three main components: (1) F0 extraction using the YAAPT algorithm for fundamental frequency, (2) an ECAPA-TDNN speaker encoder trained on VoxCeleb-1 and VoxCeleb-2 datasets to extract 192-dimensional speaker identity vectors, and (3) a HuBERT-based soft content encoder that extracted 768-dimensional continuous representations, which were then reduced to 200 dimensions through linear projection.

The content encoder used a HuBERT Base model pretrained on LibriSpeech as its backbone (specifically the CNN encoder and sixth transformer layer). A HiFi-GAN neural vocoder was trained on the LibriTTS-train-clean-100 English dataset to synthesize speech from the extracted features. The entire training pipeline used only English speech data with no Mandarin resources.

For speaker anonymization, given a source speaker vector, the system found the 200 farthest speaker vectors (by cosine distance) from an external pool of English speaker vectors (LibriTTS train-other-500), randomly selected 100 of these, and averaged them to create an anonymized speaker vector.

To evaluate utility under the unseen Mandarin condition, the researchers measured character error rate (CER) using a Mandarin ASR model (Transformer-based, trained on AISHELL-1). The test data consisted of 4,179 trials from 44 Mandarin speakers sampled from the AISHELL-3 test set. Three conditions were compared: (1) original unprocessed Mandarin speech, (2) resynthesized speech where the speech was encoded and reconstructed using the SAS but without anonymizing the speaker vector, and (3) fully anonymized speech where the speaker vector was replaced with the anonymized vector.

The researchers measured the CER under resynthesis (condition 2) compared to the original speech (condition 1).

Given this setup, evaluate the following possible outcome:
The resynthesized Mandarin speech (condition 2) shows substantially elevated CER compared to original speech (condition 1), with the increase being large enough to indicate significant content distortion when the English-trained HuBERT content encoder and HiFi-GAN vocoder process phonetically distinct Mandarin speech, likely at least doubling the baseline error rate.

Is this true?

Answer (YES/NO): NO